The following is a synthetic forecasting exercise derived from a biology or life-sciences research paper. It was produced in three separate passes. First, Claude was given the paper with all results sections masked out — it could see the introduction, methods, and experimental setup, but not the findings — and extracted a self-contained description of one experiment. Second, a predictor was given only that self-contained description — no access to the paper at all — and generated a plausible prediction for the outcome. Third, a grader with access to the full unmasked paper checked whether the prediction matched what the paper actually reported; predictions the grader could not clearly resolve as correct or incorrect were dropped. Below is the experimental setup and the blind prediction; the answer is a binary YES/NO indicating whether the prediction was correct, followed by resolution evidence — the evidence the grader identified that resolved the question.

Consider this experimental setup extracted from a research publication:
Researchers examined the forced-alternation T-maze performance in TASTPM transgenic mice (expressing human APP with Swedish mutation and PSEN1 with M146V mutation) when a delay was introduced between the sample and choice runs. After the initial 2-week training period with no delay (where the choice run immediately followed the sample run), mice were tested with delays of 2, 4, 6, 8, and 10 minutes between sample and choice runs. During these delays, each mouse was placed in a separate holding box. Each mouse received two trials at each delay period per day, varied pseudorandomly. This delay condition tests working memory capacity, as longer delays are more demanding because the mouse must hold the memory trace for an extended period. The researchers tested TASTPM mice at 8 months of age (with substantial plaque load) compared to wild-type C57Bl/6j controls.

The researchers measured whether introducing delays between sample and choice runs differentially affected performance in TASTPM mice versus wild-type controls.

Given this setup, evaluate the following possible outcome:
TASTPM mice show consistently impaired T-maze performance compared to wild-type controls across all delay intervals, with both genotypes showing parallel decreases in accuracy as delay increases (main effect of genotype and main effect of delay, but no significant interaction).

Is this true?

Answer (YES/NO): NO